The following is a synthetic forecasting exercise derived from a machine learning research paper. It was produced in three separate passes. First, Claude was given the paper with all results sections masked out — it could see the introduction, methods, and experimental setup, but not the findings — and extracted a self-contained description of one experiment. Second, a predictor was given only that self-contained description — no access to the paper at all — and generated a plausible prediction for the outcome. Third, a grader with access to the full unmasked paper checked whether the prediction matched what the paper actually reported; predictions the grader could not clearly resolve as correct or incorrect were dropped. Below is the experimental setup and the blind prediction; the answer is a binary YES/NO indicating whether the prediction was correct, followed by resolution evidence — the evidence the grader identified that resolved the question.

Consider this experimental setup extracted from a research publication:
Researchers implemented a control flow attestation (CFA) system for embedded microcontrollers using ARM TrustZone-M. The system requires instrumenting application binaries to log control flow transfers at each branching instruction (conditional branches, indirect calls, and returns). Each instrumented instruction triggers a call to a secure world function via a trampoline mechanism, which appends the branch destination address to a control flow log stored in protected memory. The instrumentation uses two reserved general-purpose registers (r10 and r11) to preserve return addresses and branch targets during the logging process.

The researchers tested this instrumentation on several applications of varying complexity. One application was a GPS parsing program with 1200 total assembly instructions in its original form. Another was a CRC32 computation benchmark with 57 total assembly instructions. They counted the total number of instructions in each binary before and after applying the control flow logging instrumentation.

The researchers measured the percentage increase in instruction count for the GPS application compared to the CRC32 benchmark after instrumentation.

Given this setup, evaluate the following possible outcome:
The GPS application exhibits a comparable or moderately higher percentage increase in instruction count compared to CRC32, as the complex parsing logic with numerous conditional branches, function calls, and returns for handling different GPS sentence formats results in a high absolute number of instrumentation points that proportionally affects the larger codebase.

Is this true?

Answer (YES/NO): YES